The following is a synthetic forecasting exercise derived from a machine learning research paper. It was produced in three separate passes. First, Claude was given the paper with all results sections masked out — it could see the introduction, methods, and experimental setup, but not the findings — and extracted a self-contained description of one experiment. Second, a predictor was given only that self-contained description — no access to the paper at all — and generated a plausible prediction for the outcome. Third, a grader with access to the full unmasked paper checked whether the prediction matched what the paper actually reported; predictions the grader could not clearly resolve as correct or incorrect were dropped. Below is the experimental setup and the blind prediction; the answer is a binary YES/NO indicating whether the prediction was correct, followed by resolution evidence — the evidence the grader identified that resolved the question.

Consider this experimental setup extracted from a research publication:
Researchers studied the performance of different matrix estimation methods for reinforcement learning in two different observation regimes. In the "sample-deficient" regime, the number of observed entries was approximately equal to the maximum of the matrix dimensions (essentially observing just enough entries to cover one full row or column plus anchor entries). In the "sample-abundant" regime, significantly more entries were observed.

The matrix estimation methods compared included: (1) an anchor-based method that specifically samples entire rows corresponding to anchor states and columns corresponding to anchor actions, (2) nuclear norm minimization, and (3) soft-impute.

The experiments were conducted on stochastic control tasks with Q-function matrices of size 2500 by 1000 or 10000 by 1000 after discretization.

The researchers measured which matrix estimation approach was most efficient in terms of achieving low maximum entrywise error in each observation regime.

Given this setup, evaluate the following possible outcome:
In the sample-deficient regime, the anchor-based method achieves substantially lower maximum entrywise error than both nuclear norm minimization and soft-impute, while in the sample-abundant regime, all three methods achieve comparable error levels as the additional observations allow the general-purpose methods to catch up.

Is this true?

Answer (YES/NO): NO